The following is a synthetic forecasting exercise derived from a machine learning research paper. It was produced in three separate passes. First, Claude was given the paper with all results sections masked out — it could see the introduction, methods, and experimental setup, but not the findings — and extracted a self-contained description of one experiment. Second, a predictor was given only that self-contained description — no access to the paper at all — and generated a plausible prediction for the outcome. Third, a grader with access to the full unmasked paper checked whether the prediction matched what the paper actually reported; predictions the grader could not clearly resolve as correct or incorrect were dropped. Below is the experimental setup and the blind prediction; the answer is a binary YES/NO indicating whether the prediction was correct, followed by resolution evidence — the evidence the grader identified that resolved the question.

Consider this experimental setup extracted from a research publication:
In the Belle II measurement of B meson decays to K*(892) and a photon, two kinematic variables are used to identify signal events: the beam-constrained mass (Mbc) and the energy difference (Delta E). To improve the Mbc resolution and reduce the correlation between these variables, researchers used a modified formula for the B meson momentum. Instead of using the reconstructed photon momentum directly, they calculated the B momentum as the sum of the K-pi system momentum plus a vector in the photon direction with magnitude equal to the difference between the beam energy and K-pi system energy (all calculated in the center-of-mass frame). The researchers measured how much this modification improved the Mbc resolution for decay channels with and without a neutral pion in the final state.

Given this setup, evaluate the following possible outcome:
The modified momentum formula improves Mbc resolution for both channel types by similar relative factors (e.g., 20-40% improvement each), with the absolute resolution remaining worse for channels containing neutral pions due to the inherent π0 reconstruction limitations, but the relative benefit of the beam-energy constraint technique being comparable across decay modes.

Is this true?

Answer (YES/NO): NO